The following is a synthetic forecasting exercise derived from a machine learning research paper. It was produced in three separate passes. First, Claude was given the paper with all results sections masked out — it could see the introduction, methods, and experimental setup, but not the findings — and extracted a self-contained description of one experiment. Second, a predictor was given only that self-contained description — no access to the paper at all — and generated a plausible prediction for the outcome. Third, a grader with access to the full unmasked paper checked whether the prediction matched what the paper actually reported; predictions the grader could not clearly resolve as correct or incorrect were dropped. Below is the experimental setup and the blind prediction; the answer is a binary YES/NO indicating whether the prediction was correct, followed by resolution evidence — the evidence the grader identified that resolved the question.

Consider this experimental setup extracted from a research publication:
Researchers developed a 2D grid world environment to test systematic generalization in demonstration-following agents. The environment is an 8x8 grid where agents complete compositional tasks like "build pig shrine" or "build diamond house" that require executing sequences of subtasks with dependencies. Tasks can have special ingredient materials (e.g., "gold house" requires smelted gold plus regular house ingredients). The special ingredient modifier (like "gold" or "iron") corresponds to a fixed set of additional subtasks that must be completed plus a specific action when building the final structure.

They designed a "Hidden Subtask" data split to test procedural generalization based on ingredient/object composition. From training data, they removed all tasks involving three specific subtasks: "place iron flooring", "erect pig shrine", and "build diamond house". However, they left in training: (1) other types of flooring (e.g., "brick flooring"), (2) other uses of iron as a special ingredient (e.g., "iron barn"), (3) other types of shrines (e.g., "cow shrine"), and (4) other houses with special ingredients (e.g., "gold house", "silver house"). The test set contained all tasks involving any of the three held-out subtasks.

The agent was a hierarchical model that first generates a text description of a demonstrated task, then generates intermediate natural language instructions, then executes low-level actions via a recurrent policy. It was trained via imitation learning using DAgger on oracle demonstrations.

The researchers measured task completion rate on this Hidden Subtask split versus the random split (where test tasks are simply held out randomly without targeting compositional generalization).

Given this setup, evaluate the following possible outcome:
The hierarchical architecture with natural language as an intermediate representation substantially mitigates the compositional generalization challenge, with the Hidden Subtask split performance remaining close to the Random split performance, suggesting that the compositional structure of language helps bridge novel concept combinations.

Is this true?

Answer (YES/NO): NO